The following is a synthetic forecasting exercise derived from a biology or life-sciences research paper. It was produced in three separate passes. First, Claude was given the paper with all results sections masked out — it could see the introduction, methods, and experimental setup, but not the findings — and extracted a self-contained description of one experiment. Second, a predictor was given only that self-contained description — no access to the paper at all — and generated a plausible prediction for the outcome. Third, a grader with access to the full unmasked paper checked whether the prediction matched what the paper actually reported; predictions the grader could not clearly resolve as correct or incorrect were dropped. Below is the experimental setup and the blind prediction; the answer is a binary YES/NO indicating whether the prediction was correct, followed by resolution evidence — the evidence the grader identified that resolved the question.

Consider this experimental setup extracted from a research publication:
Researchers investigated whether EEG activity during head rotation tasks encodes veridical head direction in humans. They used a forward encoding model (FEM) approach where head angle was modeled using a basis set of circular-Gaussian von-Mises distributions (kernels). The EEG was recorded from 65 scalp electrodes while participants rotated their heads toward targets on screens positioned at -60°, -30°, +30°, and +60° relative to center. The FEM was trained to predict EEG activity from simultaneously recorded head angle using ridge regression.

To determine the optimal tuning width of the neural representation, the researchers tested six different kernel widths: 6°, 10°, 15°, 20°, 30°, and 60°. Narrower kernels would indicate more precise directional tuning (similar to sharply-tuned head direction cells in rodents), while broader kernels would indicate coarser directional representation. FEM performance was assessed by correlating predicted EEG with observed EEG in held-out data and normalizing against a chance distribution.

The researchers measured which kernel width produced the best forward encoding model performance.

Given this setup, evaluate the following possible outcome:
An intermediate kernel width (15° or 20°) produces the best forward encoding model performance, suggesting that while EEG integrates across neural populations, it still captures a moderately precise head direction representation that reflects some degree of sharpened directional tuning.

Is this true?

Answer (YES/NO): YES